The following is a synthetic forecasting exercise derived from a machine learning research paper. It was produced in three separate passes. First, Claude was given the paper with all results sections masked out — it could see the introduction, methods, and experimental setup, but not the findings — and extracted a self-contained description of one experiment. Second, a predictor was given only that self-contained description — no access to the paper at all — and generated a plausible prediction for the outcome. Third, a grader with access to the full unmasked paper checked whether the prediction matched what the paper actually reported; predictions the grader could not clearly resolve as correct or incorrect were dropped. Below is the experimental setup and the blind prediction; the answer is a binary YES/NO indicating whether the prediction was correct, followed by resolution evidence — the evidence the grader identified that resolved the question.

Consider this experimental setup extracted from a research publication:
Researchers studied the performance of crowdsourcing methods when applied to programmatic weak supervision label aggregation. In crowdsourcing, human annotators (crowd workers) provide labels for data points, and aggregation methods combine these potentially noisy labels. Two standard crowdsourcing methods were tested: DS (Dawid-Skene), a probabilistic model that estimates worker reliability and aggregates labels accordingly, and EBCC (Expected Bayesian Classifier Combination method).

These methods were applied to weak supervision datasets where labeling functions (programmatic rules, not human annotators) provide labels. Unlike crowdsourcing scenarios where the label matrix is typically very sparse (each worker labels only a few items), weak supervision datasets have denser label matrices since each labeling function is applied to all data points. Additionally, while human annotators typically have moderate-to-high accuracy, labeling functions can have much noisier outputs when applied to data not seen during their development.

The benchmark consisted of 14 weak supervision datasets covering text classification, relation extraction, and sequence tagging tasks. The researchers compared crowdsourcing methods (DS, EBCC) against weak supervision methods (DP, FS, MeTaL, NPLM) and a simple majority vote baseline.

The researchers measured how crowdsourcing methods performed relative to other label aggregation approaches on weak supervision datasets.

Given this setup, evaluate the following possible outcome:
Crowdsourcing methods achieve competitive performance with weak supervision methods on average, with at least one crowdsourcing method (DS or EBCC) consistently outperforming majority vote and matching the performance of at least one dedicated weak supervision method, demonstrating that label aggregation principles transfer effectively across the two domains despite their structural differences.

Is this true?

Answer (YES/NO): NO